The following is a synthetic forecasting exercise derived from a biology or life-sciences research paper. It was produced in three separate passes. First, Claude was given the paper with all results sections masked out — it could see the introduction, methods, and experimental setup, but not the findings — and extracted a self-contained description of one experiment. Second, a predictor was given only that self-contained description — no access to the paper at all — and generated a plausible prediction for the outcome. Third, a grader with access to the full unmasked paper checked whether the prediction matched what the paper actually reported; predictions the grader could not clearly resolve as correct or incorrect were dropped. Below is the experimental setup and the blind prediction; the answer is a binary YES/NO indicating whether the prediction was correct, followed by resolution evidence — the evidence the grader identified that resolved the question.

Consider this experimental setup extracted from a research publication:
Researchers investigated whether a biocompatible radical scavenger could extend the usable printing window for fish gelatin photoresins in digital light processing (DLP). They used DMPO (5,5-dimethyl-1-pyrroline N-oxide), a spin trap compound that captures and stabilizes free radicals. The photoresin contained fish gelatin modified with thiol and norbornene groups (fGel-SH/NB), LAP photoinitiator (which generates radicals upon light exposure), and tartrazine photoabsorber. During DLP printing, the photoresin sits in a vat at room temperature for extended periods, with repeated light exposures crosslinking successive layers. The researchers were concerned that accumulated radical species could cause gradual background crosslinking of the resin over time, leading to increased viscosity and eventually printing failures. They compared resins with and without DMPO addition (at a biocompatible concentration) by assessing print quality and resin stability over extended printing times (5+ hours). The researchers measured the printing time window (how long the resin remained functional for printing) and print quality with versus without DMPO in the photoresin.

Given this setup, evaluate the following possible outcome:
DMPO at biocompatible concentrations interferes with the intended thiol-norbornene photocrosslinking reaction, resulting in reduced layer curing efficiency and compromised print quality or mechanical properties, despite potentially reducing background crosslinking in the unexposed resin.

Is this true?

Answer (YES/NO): NO